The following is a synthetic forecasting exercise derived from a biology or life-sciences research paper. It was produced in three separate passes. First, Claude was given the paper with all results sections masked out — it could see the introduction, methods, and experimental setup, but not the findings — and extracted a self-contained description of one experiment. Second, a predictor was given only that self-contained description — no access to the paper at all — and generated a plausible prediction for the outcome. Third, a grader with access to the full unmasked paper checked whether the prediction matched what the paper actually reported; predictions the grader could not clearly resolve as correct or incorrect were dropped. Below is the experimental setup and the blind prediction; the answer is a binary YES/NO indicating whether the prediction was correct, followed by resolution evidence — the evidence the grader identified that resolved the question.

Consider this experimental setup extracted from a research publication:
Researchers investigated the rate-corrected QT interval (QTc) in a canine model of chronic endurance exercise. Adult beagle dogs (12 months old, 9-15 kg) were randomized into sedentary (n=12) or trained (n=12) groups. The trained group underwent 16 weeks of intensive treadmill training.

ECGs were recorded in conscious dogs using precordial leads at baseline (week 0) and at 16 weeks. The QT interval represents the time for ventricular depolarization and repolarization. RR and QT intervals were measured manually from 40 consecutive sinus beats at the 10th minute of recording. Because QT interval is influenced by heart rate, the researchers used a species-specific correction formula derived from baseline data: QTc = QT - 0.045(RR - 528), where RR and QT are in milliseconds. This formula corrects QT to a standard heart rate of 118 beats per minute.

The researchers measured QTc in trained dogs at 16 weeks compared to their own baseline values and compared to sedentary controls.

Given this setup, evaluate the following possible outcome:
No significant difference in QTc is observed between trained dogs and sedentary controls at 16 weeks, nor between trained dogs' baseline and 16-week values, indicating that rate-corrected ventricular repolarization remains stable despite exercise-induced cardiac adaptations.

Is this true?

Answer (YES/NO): NO